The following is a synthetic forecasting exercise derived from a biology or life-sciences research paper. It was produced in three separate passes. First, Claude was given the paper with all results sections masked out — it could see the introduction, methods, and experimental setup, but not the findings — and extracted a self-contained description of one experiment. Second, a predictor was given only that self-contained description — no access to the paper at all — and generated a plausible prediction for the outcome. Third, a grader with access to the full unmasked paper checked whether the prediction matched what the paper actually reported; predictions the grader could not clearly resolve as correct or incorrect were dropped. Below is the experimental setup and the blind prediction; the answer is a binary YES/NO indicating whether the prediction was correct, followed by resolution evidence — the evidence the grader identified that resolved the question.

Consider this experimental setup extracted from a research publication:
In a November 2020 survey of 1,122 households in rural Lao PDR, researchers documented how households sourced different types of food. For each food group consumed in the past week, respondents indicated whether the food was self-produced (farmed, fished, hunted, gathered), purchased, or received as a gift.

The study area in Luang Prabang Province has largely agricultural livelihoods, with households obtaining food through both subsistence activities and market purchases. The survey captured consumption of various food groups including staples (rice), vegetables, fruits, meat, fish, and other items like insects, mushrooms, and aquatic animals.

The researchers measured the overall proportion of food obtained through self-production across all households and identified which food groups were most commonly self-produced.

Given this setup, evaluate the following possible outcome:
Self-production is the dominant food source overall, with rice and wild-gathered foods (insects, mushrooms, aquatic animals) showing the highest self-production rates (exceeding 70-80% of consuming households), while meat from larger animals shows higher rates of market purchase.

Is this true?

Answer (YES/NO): NO